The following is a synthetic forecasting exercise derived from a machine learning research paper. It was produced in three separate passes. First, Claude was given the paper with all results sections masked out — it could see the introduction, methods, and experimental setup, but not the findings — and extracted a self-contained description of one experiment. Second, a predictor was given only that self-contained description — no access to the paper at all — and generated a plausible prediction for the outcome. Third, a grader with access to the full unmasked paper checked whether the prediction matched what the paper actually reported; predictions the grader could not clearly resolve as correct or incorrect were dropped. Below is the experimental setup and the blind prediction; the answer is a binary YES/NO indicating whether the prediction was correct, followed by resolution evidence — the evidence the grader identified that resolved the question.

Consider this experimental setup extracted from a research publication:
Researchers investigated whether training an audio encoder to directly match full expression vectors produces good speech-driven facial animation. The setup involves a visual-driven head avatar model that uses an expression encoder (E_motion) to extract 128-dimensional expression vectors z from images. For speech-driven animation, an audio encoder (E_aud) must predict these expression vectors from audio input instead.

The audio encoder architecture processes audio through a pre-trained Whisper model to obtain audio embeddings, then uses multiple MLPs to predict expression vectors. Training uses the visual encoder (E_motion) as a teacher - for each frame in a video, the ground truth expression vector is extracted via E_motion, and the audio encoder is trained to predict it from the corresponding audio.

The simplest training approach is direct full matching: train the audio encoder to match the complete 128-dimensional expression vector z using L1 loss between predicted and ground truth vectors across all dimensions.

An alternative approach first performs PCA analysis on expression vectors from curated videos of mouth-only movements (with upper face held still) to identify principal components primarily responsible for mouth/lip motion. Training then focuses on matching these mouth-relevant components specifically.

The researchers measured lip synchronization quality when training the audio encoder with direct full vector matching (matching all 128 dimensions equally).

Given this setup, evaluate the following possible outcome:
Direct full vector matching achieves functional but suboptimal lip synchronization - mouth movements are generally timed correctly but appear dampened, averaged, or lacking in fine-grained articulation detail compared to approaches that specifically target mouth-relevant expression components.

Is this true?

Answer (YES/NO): NO